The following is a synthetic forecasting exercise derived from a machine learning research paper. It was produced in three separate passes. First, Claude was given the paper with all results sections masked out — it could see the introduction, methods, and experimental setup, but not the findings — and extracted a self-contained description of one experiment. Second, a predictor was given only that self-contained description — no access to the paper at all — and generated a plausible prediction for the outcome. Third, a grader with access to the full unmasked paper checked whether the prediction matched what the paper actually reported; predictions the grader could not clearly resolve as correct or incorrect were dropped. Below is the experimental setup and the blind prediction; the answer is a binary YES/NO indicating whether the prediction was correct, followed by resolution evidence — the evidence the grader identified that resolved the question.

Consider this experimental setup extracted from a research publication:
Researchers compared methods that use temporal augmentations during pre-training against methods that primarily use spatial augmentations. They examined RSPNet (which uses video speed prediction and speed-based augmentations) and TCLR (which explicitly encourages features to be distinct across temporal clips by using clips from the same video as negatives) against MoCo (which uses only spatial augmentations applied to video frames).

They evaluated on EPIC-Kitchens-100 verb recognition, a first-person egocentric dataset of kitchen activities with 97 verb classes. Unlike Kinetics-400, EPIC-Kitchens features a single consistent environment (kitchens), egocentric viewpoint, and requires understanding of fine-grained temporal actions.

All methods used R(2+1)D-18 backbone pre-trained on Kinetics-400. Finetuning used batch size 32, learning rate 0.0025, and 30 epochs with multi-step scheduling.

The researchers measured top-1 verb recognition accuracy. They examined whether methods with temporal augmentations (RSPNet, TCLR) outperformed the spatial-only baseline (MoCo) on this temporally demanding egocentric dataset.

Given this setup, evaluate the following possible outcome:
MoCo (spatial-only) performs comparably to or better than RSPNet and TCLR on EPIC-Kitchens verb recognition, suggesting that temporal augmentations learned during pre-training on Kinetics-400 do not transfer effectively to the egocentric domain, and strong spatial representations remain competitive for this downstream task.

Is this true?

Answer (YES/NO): NO